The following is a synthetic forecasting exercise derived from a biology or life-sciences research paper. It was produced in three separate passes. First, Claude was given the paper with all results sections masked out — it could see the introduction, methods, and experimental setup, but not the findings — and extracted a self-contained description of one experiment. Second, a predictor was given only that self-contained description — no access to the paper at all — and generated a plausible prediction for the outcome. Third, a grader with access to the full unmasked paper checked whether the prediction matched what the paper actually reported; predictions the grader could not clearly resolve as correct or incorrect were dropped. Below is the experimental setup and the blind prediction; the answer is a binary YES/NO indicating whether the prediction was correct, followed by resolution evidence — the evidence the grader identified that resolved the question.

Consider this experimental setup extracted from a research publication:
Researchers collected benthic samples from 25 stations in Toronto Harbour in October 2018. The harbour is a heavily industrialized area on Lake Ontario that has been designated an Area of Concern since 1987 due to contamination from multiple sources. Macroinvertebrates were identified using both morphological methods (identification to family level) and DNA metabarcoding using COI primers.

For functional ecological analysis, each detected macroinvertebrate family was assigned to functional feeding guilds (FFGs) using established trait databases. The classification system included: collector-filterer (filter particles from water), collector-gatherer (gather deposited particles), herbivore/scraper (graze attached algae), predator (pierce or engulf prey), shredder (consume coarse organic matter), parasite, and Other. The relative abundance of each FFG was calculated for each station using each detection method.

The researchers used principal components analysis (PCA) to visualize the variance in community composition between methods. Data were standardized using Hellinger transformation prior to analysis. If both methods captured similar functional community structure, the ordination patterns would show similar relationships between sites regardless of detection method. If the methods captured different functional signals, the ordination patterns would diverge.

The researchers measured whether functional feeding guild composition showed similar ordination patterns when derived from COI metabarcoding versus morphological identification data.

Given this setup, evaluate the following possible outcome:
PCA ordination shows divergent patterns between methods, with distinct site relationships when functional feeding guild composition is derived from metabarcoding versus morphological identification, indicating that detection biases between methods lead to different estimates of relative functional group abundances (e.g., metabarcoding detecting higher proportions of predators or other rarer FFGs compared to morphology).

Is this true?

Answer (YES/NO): NO